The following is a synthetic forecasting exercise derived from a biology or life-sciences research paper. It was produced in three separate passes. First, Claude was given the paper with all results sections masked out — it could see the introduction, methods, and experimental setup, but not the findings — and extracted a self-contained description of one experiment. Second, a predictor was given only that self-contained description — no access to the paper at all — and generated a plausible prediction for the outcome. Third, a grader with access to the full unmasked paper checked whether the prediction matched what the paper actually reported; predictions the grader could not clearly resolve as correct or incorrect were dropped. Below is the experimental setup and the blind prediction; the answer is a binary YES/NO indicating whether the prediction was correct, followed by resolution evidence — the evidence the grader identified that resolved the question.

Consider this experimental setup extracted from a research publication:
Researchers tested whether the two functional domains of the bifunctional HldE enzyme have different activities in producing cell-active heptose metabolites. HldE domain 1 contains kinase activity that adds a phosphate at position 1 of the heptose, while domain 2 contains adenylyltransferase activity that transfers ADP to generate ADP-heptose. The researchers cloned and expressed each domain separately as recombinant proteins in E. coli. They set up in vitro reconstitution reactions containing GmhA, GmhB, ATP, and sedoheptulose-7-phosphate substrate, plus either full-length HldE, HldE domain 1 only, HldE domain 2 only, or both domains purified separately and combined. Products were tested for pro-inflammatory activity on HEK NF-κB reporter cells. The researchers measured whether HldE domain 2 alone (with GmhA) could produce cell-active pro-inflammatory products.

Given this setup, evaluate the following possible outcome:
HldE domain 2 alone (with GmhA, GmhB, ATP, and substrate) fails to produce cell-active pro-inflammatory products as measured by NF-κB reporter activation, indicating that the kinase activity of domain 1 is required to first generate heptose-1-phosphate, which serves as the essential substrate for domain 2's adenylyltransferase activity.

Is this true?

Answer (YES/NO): YES